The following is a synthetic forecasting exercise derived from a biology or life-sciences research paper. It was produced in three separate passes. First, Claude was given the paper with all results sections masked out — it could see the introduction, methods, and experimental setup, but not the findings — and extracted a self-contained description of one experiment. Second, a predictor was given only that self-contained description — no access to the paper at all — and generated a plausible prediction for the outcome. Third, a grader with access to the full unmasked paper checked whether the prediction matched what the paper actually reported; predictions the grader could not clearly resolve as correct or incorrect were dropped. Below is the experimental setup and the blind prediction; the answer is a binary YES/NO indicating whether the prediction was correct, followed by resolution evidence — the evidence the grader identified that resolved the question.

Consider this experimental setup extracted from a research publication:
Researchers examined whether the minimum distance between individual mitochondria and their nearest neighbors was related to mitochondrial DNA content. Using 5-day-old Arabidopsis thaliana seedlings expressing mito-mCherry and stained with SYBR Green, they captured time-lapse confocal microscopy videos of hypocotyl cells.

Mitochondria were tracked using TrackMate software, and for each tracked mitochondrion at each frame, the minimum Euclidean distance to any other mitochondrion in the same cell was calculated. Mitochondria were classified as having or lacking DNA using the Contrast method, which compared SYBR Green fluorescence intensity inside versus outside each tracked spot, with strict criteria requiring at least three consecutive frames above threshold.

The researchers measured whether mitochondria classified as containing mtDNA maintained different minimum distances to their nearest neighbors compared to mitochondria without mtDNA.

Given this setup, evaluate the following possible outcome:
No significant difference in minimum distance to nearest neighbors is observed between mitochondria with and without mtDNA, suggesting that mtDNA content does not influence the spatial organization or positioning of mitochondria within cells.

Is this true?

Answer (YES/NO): NO